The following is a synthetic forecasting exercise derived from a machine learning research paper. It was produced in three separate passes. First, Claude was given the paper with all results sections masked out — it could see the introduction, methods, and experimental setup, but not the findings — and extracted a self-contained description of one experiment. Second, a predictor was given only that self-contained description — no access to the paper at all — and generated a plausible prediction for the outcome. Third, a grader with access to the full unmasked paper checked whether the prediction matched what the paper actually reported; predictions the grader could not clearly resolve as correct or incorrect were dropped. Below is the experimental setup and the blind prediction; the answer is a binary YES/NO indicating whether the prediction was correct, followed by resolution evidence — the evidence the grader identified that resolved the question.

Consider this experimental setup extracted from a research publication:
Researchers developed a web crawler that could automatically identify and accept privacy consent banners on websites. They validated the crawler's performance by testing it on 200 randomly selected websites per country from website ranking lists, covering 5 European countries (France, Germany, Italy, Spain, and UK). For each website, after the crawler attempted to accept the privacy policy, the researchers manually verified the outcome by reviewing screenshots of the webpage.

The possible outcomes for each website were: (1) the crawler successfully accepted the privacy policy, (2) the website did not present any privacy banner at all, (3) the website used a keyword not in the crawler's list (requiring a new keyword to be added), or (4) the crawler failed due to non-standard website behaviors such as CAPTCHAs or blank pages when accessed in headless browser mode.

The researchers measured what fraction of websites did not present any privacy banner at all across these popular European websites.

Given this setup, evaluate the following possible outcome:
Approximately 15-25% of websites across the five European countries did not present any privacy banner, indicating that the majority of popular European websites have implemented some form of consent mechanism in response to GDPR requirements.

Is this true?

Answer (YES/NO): NO